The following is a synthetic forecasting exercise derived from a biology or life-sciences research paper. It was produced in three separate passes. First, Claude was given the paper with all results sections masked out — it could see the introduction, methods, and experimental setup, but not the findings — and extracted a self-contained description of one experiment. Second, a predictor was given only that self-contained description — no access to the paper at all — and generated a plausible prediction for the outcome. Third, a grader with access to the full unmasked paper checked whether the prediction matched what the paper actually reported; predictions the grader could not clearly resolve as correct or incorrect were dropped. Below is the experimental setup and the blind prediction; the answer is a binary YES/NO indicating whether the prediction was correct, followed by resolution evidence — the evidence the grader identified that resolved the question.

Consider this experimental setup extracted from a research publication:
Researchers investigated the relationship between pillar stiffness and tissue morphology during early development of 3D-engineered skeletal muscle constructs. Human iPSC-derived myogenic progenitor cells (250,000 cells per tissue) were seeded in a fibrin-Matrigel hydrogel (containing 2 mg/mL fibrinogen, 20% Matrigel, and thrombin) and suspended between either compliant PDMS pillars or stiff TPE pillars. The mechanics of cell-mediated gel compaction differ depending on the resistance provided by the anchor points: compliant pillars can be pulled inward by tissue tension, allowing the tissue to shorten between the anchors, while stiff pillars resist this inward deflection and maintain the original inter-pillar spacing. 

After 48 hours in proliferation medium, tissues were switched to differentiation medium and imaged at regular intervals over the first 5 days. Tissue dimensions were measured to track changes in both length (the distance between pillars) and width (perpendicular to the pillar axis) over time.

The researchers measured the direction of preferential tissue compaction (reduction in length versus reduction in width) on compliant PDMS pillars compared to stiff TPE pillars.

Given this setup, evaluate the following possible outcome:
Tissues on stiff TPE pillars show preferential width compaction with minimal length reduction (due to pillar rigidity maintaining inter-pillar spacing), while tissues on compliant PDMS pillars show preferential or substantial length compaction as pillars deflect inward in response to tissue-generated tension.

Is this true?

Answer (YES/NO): YES